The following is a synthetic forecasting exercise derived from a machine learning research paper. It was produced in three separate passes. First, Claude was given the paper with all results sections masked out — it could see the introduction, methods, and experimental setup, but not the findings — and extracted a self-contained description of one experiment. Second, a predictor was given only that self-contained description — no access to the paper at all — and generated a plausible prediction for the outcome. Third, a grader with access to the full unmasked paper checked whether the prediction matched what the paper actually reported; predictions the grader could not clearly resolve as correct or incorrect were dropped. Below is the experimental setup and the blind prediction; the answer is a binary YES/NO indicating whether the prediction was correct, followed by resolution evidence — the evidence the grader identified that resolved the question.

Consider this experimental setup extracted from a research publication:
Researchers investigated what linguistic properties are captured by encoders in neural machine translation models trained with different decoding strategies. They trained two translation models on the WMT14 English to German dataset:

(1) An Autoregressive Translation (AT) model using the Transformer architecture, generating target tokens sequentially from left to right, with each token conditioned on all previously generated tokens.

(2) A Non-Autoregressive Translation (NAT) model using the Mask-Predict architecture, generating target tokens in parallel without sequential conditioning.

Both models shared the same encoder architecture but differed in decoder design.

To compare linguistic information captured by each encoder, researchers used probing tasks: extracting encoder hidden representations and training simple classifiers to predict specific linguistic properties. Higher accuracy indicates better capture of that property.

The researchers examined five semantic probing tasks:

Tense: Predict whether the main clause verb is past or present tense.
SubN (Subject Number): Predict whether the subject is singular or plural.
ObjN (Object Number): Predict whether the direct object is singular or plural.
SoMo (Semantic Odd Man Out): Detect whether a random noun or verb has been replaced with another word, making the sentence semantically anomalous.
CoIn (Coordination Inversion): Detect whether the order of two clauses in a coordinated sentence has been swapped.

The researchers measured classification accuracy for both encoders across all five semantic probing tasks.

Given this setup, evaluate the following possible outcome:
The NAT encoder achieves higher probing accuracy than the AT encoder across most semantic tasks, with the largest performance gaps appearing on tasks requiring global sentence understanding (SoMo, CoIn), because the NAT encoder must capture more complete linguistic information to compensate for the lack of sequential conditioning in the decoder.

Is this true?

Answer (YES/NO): NO